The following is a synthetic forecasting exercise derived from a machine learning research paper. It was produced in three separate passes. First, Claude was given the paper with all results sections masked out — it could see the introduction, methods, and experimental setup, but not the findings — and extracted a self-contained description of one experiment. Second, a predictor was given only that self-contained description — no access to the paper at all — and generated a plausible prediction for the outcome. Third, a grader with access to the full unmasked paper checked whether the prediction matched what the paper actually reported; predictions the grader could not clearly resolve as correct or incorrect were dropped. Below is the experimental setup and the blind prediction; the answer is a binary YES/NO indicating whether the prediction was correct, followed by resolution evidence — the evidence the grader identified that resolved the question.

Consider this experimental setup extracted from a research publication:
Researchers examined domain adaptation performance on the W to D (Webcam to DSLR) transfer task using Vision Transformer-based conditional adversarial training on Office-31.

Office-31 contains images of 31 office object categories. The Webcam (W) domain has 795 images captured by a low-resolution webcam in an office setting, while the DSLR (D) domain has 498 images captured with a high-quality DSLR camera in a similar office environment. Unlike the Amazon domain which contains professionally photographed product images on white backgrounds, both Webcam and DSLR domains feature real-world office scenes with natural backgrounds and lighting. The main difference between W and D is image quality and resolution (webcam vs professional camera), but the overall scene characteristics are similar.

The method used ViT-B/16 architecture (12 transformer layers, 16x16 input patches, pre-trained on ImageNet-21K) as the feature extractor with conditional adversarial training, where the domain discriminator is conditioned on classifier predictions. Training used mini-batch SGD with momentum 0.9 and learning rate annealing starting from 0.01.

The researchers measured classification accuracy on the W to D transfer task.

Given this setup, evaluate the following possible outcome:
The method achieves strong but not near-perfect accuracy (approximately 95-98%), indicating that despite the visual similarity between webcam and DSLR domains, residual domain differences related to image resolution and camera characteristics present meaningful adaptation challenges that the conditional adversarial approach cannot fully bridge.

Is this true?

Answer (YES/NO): NO